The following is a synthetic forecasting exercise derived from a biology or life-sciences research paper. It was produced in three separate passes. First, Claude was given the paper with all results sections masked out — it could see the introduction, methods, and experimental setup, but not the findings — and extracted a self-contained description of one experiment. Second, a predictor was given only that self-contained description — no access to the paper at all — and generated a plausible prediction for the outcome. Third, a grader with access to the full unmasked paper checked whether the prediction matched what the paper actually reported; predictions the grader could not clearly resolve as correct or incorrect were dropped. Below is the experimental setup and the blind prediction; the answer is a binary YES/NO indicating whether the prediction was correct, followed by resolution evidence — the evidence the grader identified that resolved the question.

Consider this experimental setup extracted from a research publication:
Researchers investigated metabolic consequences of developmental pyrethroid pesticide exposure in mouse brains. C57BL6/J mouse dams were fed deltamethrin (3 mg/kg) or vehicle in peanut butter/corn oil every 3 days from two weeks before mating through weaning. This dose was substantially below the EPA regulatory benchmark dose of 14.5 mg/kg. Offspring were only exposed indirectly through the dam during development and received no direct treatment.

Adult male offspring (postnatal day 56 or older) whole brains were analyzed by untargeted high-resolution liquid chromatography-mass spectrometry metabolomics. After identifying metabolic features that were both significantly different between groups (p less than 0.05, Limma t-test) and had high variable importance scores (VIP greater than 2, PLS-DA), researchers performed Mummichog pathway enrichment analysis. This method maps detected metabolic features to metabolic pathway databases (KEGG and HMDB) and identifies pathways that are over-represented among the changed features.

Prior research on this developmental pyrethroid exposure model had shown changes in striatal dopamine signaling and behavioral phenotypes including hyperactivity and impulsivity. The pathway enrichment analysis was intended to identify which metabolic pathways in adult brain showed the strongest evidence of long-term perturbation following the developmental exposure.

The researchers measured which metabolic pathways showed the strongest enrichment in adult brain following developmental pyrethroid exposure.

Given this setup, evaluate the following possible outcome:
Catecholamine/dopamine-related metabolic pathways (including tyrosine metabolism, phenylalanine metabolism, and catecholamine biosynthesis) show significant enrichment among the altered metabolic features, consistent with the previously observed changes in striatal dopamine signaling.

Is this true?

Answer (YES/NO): NO